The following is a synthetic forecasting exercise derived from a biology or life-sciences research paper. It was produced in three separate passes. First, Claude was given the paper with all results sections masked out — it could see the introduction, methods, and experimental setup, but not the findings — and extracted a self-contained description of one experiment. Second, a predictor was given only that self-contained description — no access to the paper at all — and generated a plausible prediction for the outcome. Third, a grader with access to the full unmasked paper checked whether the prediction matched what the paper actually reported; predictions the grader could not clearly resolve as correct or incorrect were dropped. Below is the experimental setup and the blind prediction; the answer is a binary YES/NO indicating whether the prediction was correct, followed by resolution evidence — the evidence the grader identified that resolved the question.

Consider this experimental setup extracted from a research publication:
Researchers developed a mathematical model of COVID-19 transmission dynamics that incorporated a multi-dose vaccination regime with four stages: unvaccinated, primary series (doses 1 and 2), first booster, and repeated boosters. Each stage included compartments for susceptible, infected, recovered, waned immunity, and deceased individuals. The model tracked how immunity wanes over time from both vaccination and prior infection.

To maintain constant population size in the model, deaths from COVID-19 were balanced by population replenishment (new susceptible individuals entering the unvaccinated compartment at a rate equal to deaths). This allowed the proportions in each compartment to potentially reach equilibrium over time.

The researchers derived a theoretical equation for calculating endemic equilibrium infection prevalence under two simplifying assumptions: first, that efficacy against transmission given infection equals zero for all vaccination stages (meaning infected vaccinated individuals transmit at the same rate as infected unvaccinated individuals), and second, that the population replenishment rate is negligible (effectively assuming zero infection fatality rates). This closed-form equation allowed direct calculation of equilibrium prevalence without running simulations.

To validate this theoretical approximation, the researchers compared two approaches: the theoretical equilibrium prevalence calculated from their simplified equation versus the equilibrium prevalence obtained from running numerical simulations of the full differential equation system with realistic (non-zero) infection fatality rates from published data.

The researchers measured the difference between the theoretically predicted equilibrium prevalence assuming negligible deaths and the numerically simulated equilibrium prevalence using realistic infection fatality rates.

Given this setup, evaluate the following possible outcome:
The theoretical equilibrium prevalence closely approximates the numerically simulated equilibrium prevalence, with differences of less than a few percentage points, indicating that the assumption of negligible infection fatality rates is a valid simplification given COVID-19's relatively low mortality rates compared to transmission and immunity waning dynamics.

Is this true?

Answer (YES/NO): YES